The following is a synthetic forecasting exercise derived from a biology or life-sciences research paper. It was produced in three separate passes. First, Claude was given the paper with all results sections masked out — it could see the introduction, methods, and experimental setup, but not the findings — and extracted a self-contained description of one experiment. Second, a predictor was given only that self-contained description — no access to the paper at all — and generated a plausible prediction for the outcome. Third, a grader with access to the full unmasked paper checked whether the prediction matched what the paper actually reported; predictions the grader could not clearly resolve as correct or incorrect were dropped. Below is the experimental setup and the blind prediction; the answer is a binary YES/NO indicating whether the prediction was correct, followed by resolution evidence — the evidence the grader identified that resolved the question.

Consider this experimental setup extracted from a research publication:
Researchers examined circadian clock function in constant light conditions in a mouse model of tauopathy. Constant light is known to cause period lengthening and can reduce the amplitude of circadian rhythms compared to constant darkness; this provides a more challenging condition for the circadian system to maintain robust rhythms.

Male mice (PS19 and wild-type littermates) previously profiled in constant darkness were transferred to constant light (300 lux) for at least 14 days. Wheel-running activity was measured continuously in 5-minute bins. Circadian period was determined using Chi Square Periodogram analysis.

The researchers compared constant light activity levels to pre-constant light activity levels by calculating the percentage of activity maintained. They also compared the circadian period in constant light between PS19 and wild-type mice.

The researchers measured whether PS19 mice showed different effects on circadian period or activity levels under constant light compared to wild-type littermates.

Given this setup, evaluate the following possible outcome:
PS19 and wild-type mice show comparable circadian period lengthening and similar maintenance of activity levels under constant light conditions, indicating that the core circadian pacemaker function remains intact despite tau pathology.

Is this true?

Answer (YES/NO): NO